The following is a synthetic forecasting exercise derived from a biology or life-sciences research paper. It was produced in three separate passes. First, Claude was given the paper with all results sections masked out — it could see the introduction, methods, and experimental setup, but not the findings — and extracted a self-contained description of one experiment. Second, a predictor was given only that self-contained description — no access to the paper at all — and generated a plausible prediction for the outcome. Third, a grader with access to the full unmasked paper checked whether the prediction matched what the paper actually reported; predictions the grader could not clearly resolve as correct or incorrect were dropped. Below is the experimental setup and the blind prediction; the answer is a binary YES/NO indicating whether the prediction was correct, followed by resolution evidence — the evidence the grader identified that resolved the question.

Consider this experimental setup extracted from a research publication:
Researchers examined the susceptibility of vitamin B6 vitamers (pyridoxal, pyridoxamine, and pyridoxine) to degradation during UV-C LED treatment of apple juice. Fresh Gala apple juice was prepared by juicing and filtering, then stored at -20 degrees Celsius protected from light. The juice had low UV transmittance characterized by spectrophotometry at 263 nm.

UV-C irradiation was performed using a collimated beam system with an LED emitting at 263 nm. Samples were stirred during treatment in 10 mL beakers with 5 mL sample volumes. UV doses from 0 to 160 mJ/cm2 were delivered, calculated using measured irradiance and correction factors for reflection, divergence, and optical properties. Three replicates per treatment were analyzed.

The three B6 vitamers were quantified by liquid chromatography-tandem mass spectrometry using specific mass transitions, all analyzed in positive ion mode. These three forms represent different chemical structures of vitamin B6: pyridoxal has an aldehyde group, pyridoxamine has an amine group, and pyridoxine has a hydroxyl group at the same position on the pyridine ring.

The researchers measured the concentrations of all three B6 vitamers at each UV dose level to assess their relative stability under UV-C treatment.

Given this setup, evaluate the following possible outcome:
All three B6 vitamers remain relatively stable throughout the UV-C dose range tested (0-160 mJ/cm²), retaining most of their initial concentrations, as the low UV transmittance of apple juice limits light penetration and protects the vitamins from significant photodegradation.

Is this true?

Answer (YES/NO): NO